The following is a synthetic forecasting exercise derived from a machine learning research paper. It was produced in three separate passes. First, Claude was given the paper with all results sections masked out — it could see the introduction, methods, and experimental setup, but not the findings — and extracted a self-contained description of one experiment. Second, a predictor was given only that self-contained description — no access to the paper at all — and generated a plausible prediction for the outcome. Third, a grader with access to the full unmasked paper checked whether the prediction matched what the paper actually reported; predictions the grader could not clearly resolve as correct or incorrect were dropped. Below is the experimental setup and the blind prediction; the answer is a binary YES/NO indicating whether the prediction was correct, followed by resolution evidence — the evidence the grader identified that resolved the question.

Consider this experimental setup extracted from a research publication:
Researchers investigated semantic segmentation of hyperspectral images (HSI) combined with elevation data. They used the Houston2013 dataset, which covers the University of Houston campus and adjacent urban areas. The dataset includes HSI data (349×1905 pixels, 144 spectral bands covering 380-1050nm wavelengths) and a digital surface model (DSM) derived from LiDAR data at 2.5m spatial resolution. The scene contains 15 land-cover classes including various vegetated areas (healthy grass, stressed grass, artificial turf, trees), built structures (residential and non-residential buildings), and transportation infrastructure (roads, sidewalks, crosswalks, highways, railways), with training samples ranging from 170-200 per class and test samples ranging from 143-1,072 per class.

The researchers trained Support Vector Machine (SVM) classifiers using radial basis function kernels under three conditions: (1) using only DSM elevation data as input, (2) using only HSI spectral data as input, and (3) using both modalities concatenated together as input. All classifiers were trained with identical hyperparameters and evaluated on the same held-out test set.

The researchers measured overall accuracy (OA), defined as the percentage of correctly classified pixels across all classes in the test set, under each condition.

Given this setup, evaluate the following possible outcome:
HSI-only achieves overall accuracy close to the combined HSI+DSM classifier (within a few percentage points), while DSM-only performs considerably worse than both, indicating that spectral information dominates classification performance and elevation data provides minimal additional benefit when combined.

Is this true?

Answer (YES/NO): NO